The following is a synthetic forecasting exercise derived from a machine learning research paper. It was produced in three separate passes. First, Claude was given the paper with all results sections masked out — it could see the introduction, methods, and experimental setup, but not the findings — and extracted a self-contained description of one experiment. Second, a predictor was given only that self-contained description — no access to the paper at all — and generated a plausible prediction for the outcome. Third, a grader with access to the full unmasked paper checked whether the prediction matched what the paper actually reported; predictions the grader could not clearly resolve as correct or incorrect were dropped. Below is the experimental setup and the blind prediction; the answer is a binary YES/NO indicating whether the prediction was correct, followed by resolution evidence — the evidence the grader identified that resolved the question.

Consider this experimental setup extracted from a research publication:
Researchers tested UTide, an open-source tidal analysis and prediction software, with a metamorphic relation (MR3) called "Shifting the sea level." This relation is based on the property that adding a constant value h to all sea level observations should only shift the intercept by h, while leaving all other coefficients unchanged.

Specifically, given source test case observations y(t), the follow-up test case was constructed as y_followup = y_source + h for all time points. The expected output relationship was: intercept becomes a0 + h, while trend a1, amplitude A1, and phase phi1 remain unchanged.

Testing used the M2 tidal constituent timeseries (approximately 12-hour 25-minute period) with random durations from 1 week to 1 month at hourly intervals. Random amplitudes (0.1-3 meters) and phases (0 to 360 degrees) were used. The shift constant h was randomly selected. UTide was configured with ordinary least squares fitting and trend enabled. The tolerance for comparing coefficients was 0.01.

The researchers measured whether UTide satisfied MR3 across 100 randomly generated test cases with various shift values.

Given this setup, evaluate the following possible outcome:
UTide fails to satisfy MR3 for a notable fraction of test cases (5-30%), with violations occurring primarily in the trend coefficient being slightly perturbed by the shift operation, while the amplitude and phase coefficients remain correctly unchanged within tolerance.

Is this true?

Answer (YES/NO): NO